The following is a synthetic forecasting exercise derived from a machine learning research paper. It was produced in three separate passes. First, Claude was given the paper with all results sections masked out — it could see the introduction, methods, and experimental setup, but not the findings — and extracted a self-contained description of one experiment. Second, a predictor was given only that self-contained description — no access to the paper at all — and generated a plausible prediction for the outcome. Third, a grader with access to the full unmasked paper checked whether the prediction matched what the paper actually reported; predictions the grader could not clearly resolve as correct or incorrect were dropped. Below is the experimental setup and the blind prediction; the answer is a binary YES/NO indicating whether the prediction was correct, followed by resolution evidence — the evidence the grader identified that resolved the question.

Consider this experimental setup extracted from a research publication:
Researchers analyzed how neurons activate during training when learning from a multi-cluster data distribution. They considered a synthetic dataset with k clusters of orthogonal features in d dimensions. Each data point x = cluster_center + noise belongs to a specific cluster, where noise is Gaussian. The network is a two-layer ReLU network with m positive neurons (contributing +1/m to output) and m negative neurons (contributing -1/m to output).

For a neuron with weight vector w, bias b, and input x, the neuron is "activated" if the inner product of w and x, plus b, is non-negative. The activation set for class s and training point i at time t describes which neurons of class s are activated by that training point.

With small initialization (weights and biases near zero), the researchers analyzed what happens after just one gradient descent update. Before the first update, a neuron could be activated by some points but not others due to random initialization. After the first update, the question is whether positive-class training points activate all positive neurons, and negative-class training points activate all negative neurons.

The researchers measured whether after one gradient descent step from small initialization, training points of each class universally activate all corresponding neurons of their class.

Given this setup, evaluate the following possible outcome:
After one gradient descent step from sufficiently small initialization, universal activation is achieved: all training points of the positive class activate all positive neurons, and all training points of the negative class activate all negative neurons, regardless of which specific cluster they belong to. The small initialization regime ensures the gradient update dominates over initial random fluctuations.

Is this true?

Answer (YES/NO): YES